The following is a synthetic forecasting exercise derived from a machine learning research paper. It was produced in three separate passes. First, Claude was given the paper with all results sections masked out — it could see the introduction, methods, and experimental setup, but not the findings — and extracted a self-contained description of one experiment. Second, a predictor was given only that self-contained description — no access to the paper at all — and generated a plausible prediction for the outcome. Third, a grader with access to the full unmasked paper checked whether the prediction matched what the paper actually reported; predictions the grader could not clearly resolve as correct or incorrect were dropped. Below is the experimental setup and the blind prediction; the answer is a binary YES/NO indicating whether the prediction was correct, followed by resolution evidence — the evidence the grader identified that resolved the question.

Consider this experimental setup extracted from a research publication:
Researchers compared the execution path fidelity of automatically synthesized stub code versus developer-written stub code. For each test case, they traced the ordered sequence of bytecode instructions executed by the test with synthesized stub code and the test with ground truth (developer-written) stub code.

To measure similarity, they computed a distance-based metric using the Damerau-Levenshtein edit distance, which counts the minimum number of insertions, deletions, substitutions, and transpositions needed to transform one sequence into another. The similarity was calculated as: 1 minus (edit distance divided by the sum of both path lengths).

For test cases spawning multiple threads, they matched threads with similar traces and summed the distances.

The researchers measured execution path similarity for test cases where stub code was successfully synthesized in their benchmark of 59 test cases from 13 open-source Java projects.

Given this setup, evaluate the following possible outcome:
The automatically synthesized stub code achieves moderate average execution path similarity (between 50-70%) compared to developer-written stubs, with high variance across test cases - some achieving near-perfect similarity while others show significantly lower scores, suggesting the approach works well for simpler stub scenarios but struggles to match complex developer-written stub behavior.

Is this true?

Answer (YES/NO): NO